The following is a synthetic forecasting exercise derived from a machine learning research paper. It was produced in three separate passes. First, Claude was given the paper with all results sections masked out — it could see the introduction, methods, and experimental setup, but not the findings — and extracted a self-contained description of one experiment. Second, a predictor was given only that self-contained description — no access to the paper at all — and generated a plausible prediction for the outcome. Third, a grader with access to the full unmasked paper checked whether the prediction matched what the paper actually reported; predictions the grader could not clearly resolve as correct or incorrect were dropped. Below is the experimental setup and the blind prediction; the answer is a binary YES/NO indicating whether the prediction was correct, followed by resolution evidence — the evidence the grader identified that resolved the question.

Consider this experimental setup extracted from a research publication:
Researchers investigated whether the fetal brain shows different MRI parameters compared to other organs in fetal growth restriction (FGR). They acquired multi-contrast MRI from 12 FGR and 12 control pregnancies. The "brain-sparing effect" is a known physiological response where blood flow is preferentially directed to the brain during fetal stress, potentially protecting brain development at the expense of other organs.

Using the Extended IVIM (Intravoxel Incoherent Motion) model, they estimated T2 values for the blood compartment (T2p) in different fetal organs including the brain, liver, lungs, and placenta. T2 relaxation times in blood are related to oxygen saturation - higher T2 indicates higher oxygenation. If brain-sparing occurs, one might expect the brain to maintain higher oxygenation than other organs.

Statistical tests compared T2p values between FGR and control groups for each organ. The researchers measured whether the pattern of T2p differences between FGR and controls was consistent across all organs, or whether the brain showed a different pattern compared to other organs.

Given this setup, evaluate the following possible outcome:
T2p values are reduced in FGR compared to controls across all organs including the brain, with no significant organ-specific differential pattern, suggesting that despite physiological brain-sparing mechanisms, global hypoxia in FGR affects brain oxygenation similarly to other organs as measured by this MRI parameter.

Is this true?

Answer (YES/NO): NO